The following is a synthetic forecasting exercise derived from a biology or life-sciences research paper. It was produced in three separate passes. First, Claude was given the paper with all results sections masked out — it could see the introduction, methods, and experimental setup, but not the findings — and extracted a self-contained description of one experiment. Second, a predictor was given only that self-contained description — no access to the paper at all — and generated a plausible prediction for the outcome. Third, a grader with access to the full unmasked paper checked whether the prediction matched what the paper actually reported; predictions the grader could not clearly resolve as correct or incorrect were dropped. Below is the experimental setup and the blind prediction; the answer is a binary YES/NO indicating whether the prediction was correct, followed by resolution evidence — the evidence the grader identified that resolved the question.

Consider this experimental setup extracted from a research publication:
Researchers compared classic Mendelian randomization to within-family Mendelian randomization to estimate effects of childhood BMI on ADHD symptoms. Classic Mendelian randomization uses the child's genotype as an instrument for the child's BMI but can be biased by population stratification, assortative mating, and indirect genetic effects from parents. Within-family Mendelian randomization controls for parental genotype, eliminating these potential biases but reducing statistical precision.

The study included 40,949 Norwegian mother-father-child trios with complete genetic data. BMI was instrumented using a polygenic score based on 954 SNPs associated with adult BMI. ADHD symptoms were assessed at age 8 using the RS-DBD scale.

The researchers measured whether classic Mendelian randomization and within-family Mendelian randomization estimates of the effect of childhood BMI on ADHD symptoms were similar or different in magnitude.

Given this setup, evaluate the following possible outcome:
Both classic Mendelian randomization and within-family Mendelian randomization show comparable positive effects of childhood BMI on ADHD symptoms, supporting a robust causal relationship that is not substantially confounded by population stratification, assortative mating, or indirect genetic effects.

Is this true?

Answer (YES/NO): YES